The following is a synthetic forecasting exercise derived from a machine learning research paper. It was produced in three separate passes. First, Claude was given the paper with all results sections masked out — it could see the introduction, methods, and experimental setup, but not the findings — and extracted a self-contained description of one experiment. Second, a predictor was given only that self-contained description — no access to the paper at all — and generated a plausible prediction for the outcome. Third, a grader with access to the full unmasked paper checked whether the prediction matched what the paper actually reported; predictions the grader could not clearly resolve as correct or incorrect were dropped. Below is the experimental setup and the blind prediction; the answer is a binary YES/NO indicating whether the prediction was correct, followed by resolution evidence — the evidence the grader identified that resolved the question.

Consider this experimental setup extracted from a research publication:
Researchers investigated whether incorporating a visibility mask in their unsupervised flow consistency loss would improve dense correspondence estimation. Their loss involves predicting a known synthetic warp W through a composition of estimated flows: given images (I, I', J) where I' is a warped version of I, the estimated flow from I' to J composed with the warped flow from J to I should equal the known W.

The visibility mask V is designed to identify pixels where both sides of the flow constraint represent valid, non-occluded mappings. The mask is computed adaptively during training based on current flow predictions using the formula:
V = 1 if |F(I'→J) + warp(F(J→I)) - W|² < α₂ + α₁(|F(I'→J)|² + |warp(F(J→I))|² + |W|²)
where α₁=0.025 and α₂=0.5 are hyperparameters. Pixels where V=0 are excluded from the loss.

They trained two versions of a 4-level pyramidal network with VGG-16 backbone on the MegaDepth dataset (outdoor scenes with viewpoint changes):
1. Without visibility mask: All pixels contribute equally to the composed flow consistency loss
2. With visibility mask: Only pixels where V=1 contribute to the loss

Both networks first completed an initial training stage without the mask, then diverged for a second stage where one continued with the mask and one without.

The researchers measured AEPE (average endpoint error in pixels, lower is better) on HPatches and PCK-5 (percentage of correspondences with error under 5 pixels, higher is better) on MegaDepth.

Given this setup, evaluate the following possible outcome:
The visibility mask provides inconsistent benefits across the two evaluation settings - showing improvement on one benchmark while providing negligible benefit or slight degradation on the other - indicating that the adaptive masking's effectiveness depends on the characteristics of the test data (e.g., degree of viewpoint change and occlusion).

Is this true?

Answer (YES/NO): NO